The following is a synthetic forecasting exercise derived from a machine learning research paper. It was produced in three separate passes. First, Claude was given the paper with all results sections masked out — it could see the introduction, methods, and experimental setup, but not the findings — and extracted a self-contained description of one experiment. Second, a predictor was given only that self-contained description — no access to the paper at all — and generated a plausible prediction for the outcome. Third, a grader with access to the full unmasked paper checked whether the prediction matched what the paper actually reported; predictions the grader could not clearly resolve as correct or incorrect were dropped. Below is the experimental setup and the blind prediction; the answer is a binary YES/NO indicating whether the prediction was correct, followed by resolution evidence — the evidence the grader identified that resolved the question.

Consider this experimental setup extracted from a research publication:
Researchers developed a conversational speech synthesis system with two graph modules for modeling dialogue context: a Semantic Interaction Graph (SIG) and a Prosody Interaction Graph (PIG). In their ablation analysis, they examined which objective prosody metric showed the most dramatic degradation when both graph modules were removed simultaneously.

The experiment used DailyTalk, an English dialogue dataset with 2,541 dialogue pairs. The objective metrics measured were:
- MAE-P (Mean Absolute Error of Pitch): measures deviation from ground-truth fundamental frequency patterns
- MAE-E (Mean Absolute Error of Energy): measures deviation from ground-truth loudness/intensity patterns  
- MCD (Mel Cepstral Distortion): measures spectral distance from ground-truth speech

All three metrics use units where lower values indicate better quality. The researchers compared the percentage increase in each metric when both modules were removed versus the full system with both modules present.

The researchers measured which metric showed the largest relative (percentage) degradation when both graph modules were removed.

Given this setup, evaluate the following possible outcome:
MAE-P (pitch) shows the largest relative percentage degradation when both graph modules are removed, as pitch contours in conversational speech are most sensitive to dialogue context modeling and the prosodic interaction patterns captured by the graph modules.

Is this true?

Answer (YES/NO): NO